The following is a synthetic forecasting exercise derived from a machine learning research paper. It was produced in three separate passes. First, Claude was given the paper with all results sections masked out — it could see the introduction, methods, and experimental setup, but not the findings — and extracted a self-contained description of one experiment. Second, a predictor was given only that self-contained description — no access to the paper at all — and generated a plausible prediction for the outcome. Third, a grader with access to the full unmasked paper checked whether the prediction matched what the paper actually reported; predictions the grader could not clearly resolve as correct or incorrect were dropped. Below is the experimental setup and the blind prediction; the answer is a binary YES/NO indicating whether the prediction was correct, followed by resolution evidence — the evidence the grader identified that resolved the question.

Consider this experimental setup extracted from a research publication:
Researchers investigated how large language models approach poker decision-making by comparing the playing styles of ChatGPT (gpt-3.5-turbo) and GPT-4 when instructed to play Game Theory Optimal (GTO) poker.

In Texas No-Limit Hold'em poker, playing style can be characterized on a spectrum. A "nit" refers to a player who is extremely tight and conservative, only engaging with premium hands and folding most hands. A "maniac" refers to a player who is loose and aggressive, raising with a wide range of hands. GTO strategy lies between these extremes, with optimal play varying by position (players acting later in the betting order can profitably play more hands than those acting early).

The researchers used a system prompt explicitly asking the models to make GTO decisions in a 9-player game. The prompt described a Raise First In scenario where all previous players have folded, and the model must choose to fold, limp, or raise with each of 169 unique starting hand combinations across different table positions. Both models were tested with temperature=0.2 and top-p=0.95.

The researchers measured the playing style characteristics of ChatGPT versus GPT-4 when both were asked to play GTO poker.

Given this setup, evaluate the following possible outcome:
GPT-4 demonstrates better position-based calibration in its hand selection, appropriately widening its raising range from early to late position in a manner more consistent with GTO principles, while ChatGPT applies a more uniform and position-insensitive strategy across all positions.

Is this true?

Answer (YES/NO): NO